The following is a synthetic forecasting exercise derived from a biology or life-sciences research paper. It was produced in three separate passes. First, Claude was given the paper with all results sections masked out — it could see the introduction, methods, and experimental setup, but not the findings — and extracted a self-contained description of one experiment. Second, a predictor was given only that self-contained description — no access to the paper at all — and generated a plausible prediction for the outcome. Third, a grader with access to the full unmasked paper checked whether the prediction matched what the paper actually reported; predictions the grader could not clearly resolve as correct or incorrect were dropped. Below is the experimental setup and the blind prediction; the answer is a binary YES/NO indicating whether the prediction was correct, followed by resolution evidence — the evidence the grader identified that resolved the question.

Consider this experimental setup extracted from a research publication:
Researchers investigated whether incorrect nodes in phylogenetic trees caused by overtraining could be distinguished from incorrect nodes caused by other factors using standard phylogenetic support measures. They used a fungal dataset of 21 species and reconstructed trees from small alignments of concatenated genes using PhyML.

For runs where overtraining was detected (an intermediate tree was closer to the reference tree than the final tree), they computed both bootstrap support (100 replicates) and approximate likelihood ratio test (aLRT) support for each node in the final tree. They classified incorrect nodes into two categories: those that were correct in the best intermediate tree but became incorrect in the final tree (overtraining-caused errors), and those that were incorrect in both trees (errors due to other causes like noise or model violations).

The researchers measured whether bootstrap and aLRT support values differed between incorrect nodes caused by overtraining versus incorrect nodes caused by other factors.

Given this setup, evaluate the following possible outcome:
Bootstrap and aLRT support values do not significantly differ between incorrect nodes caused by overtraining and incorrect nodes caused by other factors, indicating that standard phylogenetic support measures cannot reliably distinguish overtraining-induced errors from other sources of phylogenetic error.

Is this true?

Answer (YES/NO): YES